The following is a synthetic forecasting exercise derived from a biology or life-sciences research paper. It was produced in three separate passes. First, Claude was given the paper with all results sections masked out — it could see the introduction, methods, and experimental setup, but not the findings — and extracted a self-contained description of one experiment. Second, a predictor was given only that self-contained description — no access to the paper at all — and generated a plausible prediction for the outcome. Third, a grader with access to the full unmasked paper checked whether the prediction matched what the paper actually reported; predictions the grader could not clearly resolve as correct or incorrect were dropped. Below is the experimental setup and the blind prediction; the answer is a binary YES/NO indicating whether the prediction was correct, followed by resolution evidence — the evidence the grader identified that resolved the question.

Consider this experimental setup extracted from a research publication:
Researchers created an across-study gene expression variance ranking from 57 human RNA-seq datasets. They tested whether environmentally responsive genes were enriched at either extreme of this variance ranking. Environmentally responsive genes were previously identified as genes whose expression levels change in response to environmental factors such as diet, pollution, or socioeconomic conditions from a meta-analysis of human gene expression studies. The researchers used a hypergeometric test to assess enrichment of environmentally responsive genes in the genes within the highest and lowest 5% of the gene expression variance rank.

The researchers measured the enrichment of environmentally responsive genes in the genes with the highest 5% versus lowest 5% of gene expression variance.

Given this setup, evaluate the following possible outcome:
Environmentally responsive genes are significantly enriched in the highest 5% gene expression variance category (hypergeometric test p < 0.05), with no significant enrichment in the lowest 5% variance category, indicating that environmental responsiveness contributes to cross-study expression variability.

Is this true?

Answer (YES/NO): YES